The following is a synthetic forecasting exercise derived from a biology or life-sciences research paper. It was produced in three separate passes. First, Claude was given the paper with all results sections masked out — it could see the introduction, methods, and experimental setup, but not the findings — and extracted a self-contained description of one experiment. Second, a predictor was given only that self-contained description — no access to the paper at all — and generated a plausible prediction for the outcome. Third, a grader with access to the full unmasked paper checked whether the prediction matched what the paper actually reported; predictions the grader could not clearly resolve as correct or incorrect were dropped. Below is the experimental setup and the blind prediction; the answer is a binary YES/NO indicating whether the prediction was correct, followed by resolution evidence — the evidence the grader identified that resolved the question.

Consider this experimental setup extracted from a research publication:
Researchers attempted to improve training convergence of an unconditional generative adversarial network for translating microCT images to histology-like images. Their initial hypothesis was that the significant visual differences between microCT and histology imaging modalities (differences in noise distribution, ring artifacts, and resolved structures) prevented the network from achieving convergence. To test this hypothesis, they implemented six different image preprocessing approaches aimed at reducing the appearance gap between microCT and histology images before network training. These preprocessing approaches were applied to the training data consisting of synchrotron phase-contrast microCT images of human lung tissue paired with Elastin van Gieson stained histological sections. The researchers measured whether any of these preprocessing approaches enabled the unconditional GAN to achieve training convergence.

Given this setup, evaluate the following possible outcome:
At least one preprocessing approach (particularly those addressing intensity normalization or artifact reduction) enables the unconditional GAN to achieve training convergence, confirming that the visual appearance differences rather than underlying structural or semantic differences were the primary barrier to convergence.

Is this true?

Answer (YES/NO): YES